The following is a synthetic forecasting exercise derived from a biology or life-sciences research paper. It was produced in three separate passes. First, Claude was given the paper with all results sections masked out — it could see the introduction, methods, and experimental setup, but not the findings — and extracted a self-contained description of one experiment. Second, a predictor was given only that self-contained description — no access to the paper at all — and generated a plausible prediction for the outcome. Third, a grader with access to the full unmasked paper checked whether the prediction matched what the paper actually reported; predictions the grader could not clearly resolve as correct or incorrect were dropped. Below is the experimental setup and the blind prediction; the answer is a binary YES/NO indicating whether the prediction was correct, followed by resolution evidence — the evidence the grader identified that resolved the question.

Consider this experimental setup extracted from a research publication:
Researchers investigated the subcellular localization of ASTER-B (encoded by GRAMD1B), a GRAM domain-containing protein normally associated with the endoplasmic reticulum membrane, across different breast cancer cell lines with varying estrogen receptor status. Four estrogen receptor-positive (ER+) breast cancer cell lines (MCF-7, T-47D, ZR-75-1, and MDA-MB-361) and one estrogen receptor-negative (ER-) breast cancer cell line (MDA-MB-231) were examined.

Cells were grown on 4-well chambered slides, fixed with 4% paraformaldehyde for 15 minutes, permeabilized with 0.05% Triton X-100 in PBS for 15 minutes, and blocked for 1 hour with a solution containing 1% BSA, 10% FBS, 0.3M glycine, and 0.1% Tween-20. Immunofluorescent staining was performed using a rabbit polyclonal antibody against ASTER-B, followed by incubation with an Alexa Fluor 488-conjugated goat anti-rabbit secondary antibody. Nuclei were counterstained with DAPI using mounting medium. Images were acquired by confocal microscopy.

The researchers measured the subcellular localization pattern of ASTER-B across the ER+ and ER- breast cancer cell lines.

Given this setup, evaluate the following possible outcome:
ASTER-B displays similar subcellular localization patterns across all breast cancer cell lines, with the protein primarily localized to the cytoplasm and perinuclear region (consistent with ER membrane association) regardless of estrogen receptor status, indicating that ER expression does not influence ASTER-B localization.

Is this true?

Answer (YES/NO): NO